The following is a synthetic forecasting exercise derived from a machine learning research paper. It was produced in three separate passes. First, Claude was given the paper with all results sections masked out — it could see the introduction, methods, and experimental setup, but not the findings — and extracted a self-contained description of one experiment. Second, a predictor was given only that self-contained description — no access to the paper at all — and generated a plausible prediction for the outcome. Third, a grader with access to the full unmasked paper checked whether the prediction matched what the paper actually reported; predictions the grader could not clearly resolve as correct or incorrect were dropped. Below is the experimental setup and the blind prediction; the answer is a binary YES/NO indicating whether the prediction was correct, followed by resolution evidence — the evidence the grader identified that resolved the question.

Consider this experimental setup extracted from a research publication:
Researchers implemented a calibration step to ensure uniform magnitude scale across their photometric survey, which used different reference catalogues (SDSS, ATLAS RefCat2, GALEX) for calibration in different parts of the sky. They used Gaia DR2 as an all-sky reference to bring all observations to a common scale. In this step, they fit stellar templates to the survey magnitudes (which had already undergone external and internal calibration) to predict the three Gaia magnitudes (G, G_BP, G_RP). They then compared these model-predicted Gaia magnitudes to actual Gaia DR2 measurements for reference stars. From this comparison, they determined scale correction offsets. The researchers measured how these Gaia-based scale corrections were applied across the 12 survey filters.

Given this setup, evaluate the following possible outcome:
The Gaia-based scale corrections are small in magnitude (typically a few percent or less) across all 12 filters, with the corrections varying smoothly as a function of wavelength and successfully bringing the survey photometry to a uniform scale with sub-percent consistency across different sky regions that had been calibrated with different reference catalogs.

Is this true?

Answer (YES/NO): NO